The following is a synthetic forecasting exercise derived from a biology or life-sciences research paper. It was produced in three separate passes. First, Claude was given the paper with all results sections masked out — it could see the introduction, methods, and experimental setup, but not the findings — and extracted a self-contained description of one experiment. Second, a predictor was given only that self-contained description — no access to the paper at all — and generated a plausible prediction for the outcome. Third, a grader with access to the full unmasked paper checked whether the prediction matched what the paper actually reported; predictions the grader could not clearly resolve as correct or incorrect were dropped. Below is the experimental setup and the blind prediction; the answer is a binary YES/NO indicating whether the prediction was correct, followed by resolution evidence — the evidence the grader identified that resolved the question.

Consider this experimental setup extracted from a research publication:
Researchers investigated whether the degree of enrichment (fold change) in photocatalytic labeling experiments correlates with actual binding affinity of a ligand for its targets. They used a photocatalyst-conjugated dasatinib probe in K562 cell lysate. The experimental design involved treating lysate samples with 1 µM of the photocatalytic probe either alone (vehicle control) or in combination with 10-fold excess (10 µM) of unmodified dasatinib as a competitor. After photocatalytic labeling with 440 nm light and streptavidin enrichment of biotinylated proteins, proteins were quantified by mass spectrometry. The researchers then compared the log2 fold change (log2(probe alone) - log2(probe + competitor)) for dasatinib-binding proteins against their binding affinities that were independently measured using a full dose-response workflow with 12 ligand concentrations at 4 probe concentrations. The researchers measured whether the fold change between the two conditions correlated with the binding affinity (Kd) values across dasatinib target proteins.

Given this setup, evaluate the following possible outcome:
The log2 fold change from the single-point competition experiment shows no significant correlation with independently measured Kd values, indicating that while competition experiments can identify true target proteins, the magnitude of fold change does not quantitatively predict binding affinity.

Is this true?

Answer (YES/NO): YES